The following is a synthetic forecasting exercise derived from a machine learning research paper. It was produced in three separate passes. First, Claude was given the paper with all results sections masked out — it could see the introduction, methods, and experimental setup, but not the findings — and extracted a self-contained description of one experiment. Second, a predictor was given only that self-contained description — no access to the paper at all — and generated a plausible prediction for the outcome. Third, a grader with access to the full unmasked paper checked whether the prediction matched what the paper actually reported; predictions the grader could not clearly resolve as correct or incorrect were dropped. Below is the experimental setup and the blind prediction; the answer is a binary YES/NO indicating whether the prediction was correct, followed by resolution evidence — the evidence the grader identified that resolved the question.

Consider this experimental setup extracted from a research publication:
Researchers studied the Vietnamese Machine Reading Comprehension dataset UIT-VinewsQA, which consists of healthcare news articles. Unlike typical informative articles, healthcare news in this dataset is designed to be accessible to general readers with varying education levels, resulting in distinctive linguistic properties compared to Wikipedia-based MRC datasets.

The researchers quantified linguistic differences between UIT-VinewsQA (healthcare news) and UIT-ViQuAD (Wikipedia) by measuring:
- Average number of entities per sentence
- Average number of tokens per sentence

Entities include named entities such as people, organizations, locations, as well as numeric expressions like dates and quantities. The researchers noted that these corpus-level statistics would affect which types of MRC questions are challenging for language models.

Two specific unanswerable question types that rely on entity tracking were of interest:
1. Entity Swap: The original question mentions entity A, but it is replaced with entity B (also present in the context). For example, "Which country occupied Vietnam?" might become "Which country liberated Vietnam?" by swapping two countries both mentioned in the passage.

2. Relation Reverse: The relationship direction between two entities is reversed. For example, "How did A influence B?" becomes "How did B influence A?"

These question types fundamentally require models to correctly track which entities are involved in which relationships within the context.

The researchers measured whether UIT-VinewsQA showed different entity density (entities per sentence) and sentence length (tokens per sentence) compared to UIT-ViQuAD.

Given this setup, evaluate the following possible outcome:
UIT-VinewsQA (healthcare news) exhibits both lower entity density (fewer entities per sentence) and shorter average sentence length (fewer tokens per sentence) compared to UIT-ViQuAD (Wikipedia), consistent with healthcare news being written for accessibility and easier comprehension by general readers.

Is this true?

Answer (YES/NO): YES